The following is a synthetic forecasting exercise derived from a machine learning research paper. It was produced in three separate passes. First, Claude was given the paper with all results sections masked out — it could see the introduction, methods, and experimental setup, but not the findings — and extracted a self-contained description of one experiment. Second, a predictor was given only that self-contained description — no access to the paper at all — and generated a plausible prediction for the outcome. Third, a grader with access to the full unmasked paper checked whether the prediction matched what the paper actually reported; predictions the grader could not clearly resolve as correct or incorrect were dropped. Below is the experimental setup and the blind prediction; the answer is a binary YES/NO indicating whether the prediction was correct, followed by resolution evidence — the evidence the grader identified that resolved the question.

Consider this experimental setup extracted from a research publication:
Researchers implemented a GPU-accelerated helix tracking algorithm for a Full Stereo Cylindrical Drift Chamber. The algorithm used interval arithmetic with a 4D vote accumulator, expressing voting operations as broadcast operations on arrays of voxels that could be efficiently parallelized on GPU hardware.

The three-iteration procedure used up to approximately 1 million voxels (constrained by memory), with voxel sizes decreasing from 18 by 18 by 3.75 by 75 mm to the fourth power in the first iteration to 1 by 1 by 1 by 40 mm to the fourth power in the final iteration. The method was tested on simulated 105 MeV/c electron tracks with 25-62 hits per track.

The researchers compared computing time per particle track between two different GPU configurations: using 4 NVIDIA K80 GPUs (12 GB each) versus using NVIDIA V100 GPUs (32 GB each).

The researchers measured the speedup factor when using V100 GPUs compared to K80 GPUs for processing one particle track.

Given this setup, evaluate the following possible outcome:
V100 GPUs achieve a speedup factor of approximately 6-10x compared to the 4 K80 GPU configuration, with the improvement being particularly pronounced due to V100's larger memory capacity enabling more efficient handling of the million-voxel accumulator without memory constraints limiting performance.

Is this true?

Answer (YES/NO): YES